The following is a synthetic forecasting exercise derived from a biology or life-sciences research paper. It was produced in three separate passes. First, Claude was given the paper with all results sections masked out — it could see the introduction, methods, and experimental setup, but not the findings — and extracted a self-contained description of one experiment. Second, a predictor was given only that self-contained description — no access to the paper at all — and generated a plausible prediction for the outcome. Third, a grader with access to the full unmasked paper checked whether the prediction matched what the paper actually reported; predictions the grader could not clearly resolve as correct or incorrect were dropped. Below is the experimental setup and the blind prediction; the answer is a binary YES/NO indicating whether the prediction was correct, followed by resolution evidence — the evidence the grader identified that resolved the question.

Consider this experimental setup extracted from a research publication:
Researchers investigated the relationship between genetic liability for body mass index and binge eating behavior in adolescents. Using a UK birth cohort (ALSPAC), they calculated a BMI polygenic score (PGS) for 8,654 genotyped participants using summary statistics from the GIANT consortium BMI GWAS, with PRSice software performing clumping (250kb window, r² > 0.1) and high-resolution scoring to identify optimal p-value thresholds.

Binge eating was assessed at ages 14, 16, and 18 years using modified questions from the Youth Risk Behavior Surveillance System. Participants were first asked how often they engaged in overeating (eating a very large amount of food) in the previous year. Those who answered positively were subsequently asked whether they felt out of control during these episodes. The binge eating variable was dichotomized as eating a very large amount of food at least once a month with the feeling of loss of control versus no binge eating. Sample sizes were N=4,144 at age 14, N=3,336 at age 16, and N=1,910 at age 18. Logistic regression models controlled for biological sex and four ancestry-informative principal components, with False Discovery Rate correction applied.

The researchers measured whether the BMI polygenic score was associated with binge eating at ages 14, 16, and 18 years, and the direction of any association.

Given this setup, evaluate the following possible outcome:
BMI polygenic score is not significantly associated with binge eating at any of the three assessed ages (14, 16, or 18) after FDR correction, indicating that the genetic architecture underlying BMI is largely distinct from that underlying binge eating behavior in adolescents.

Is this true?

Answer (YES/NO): NO